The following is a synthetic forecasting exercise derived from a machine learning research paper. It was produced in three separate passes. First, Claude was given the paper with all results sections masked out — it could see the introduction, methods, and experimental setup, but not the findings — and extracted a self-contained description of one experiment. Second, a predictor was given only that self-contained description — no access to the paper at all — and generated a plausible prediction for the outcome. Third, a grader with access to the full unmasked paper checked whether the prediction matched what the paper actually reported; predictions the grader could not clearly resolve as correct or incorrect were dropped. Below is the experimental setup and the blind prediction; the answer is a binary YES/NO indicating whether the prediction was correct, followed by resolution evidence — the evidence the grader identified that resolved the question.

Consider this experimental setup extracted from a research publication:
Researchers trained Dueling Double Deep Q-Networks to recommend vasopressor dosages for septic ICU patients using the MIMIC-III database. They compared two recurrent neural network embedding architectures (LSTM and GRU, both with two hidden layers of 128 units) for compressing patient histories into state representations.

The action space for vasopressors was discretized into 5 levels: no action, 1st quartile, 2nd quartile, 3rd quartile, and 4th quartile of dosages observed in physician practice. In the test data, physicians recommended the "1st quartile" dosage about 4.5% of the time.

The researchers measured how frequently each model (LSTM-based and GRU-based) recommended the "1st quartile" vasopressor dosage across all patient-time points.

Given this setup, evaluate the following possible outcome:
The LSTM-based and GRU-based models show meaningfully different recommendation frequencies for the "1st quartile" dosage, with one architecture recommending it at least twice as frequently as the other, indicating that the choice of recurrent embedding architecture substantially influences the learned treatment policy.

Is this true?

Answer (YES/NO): NO